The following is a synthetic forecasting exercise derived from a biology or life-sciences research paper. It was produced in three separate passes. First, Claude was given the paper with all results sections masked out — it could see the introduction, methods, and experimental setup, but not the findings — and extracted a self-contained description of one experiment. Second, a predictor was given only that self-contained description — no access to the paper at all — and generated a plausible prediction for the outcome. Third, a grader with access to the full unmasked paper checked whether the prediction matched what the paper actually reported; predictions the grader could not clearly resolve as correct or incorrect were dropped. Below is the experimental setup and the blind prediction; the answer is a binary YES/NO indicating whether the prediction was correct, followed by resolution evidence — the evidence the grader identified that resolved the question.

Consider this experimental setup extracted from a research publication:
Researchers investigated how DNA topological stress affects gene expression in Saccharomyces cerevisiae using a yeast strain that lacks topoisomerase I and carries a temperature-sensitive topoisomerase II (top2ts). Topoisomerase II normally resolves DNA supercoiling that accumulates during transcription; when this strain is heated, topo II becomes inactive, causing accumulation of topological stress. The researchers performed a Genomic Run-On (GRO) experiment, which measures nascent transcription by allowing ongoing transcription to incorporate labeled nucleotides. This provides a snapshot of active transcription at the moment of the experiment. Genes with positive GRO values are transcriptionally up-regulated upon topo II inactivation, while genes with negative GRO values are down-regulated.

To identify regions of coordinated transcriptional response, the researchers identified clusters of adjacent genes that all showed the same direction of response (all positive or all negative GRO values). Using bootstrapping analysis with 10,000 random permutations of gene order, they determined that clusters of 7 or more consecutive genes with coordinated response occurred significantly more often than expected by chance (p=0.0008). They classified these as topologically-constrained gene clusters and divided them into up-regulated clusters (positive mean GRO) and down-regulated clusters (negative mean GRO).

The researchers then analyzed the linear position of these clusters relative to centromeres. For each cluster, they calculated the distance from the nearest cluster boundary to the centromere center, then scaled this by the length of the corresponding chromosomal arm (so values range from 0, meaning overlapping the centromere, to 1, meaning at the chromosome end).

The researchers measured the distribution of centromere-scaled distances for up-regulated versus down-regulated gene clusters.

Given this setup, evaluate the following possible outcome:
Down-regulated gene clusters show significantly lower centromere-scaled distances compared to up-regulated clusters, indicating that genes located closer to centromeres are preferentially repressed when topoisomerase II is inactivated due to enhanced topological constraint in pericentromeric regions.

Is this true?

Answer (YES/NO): YES